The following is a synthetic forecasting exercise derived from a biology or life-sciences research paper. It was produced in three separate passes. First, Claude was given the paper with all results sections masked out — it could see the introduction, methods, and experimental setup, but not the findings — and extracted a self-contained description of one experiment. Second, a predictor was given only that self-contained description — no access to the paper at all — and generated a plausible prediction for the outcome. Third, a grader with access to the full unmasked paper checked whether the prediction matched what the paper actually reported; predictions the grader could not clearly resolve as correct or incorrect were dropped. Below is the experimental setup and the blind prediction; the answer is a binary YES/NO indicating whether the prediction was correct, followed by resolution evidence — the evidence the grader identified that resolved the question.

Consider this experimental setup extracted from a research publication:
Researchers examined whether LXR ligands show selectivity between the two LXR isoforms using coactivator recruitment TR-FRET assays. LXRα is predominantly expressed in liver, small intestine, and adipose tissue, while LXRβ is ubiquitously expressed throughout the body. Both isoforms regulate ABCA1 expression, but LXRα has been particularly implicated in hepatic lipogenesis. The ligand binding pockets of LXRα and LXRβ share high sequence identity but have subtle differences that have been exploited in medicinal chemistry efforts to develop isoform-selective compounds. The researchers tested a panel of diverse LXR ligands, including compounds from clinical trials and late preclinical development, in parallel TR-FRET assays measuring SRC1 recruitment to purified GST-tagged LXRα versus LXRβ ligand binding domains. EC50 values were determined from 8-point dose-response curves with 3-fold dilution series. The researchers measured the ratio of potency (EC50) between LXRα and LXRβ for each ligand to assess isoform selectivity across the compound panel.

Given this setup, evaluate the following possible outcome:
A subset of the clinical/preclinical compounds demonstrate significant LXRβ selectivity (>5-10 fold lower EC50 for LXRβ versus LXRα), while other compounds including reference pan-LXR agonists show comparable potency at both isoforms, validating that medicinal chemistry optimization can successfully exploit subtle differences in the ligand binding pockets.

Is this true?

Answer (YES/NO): YES